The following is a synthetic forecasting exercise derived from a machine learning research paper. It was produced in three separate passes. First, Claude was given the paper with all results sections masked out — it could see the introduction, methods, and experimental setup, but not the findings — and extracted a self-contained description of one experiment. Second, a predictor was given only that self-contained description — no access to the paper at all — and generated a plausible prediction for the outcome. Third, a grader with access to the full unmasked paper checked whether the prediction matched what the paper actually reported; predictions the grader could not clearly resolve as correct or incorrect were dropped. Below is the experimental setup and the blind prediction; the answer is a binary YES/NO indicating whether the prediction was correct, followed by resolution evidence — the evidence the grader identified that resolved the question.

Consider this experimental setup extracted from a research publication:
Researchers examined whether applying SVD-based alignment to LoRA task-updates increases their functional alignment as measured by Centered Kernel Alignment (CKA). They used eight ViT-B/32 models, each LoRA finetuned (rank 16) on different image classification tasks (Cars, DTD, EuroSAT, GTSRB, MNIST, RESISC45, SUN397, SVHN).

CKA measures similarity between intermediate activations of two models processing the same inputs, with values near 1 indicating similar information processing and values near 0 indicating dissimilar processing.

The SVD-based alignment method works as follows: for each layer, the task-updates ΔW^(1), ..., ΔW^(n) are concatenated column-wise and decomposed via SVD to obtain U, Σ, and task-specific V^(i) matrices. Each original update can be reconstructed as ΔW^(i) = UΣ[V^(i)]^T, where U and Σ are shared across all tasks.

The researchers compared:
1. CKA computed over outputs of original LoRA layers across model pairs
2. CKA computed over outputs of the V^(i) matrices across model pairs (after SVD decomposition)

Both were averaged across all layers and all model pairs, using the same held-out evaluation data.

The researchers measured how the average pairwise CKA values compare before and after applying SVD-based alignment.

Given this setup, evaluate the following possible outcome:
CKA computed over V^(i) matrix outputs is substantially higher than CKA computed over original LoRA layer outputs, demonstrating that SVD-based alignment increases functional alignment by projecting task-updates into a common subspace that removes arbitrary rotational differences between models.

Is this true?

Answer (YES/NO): YES